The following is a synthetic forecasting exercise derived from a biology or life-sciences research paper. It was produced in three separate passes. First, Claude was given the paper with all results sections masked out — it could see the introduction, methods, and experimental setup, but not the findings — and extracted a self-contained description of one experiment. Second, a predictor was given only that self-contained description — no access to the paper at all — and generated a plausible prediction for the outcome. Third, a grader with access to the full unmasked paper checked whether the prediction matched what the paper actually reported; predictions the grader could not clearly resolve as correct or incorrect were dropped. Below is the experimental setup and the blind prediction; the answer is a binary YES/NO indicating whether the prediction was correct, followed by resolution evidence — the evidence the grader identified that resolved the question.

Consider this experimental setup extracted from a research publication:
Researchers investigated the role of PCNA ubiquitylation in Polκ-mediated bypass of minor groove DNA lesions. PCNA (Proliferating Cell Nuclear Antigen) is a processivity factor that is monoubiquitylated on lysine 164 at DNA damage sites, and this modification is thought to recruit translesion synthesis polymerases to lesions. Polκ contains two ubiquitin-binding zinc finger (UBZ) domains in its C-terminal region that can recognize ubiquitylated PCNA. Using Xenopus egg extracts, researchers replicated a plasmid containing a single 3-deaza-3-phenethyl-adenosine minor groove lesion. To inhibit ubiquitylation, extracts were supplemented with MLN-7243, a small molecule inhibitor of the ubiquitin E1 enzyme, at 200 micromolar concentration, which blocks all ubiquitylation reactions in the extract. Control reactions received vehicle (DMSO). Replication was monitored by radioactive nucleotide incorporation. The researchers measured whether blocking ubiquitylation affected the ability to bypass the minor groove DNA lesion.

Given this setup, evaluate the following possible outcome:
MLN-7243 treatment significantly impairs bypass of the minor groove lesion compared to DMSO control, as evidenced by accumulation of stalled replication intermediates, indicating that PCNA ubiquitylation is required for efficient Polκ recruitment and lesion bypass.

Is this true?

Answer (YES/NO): YES